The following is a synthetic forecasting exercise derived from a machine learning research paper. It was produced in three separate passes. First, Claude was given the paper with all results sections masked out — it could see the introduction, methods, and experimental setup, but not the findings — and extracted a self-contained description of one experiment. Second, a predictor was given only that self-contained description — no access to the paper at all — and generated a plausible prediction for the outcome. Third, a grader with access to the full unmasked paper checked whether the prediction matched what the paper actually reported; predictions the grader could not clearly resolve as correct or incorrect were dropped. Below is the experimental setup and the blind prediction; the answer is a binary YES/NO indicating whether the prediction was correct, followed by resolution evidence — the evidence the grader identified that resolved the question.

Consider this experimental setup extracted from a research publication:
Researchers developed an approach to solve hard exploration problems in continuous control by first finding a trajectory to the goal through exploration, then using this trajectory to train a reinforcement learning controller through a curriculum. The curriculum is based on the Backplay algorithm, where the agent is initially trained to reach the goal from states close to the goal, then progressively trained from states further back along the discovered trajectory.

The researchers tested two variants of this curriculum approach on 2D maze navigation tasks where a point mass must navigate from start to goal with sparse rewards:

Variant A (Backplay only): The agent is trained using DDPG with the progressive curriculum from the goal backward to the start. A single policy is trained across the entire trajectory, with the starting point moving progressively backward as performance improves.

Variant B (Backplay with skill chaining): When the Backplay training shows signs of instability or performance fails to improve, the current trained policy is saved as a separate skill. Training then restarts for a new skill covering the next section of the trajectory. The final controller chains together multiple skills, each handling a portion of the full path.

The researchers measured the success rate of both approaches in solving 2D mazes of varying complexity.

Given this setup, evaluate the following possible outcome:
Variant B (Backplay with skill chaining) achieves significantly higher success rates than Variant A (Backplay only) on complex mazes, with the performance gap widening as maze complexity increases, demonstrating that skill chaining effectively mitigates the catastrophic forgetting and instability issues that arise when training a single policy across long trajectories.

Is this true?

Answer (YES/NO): YES